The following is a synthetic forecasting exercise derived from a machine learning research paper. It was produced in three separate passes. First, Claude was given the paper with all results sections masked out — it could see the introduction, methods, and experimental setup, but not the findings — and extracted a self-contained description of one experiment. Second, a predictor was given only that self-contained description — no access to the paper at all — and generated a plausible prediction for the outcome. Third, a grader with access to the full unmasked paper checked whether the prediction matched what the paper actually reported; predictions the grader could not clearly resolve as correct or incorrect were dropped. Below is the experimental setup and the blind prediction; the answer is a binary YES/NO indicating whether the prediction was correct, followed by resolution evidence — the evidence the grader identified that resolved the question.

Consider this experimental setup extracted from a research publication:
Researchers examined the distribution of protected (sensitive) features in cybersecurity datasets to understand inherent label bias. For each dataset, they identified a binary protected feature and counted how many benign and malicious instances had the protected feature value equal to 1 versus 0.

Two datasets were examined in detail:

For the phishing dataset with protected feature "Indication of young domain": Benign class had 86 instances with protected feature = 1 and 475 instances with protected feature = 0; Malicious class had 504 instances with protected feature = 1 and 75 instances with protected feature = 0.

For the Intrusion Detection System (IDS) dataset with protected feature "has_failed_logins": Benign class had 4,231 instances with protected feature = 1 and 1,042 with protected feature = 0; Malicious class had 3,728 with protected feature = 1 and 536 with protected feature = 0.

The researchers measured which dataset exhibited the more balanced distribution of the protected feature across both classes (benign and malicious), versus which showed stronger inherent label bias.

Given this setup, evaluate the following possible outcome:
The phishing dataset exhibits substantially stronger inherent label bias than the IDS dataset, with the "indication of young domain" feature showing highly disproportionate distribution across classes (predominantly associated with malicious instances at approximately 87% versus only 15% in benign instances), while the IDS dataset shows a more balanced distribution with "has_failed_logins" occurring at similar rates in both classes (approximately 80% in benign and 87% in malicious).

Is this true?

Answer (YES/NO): YES